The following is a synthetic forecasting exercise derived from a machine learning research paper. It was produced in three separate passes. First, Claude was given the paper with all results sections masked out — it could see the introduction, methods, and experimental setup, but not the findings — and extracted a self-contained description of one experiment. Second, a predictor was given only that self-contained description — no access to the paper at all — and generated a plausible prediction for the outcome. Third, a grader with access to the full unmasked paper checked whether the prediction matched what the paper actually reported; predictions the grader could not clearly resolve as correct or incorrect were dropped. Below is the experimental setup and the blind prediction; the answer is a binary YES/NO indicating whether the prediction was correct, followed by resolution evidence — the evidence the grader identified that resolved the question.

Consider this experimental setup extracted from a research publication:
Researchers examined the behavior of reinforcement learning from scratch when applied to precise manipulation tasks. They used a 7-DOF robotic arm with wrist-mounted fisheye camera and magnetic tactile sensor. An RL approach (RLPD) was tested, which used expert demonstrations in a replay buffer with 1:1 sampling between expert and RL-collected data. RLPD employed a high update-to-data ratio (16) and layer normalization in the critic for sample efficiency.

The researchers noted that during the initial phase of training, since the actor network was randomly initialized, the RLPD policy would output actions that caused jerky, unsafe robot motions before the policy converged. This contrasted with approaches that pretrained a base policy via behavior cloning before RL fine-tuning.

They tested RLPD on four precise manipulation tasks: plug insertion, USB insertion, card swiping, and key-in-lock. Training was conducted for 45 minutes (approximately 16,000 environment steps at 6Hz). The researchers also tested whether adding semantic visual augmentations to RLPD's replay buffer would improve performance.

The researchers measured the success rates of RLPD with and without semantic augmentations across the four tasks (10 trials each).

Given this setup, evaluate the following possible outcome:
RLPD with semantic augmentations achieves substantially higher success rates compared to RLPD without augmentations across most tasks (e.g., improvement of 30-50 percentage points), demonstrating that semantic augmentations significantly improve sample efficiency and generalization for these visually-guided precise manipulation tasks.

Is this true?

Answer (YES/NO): NO